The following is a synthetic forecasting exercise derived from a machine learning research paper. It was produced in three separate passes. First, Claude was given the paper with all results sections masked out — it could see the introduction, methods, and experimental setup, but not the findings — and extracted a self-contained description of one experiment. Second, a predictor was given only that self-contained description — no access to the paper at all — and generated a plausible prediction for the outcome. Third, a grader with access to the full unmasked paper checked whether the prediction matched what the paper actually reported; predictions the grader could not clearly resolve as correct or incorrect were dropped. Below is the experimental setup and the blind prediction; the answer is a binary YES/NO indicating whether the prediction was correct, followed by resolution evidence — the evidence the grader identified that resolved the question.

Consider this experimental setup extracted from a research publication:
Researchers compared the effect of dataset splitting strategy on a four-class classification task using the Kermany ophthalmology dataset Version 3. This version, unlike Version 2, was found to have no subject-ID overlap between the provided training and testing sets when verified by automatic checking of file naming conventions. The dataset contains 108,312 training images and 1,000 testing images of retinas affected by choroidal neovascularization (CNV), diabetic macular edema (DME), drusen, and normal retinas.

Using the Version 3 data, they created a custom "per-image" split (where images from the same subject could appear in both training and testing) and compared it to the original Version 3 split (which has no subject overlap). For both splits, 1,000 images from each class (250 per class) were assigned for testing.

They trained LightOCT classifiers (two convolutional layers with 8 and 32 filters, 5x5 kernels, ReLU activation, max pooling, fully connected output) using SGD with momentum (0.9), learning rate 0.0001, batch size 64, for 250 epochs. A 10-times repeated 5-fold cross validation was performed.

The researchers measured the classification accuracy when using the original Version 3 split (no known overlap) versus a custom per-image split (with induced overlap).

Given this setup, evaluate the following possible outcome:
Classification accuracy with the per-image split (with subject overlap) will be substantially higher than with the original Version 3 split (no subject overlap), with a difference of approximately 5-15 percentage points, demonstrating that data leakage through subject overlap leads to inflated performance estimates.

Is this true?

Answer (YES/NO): NO